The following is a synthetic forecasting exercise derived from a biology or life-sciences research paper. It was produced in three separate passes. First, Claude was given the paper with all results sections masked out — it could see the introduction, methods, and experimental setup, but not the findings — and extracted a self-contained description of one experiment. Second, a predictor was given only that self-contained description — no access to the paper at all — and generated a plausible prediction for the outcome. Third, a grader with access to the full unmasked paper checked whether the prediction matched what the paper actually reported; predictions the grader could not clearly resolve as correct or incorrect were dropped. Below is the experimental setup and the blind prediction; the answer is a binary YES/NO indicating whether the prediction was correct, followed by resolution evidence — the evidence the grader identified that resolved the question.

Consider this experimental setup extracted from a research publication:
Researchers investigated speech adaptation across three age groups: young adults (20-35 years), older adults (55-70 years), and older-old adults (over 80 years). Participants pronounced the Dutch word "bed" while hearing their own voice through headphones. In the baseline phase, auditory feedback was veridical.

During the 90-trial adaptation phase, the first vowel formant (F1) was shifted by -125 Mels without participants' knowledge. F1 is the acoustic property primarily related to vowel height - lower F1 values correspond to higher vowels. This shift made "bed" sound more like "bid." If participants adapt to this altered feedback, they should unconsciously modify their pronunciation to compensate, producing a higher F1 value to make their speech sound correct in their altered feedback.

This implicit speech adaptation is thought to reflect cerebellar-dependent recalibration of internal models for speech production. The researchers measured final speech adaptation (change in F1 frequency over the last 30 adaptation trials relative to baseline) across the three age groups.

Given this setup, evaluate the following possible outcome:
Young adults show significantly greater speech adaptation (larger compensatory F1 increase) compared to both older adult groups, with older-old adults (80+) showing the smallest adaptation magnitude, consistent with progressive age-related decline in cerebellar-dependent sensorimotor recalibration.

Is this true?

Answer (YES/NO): NO